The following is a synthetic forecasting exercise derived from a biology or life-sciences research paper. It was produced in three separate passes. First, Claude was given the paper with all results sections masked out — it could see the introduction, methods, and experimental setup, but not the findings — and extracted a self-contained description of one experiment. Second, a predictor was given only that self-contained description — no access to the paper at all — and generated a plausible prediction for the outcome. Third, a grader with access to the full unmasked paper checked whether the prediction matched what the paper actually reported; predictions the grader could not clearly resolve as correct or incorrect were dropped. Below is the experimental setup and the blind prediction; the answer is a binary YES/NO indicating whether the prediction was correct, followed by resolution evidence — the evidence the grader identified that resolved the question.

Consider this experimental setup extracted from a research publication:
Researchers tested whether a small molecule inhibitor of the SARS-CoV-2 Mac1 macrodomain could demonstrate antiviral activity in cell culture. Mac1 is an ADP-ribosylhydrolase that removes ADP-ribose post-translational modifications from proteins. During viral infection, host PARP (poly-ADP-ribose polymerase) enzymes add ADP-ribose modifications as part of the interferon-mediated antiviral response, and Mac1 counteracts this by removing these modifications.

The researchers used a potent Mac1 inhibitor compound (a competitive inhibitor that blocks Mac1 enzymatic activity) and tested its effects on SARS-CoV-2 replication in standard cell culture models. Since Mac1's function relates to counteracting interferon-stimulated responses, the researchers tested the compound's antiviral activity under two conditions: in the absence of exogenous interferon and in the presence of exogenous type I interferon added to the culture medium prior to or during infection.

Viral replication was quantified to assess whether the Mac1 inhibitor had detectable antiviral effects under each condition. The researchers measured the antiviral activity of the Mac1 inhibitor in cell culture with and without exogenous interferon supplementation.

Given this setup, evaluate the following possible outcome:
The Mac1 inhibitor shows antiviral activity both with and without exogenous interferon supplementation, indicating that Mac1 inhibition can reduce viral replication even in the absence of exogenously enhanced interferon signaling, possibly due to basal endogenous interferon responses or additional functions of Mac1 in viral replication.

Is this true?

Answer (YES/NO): NO